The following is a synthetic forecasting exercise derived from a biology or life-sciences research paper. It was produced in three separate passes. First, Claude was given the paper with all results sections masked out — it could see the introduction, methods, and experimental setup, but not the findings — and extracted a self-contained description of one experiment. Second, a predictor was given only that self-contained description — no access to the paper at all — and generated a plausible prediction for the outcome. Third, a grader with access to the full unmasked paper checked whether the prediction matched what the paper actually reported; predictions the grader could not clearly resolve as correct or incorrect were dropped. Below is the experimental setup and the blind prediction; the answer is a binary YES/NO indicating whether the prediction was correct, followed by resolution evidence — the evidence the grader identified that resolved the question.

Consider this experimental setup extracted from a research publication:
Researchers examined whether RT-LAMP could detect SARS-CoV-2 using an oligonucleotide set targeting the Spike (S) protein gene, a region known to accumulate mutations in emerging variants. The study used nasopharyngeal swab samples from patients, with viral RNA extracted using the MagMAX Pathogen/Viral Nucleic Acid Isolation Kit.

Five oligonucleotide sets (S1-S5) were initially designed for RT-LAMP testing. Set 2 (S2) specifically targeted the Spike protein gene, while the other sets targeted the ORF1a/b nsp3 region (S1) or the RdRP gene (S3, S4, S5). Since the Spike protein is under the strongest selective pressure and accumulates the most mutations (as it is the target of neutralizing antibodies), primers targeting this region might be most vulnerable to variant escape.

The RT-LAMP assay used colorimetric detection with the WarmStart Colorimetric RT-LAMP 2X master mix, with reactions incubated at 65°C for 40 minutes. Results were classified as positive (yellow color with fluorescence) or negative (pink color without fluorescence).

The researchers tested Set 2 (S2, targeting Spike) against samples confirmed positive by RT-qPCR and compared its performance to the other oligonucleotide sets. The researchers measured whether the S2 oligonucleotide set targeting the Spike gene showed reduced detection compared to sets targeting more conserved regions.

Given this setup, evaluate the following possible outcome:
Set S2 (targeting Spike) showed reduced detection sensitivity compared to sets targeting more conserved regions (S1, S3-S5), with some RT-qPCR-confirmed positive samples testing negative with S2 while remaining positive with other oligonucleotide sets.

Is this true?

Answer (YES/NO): NO